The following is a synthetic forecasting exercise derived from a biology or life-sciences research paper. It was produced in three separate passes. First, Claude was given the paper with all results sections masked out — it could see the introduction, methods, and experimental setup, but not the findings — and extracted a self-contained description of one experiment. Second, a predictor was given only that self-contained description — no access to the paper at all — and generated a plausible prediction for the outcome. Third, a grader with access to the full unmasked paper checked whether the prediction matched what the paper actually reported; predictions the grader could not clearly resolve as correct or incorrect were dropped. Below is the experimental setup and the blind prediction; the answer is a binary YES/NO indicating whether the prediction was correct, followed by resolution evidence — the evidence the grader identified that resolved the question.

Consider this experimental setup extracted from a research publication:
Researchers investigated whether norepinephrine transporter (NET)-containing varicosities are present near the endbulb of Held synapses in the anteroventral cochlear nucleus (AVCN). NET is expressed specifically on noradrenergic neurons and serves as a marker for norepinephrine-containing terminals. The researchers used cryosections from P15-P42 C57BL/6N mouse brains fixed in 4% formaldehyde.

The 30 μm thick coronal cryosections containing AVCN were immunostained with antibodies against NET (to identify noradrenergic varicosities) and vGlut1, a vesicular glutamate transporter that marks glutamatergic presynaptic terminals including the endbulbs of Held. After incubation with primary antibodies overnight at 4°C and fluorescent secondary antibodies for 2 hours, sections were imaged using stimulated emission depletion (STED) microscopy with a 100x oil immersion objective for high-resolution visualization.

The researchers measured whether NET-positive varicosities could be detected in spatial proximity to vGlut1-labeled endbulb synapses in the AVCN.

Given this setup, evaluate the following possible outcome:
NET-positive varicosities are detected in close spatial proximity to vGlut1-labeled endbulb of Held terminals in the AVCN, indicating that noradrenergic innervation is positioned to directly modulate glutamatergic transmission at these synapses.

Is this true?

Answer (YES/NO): YES